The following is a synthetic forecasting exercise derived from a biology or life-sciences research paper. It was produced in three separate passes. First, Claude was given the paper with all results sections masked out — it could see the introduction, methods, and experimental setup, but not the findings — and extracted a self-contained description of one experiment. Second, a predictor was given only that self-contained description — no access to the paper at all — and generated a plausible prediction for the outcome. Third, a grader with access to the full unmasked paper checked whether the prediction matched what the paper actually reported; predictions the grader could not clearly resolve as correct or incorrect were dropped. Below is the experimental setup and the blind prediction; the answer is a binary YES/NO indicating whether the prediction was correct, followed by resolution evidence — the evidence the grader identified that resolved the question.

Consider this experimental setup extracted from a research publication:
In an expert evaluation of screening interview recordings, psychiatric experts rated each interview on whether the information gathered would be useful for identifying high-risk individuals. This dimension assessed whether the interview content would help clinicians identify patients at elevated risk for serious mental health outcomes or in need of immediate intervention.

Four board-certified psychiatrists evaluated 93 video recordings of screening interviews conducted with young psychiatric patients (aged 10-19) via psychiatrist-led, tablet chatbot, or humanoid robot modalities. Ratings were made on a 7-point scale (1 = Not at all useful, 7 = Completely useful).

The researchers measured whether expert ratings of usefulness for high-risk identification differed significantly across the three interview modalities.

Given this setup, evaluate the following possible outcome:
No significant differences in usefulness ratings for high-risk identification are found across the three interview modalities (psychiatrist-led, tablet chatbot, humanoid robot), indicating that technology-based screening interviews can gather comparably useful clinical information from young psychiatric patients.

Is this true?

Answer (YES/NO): YES